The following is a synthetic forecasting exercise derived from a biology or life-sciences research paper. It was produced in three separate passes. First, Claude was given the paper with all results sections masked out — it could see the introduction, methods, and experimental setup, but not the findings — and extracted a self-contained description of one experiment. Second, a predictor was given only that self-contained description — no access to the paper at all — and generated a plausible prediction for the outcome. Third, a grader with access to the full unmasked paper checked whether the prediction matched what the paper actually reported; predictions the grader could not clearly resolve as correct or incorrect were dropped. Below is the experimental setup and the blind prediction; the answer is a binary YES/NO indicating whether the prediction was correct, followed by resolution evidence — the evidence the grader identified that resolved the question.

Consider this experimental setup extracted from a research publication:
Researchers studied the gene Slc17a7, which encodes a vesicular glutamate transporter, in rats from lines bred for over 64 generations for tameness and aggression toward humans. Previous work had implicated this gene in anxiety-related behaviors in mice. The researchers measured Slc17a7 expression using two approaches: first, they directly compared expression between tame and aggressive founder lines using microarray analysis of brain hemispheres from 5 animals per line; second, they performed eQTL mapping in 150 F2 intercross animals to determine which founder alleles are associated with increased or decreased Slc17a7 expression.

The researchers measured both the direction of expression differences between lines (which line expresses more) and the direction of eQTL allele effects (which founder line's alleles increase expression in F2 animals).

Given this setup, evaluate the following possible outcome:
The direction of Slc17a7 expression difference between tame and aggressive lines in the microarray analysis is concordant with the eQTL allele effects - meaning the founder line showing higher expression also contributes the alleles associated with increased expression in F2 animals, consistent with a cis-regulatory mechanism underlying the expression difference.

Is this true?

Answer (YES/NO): NO